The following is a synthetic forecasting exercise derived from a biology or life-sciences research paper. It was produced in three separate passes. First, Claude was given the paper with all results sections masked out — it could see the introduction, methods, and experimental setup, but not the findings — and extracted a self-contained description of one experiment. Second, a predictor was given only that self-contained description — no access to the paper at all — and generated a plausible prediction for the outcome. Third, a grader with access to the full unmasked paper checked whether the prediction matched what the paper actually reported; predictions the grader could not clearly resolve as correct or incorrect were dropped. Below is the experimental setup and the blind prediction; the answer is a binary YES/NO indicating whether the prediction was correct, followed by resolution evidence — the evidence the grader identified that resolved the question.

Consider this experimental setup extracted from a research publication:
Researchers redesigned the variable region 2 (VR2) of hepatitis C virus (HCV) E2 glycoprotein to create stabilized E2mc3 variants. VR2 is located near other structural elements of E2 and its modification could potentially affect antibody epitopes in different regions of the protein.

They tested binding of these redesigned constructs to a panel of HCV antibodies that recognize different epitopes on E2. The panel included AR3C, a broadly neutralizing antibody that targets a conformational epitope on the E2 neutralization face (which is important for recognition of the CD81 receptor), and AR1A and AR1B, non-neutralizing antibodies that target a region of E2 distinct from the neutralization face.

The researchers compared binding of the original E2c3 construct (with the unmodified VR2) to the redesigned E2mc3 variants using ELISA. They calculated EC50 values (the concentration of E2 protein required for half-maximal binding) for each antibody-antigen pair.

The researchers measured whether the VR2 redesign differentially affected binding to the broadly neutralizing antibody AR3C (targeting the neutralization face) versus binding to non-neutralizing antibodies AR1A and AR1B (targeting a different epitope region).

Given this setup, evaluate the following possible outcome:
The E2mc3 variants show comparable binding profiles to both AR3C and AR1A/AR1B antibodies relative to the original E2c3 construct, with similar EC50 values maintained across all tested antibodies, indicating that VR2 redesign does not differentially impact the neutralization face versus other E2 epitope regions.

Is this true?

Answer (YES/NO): NO